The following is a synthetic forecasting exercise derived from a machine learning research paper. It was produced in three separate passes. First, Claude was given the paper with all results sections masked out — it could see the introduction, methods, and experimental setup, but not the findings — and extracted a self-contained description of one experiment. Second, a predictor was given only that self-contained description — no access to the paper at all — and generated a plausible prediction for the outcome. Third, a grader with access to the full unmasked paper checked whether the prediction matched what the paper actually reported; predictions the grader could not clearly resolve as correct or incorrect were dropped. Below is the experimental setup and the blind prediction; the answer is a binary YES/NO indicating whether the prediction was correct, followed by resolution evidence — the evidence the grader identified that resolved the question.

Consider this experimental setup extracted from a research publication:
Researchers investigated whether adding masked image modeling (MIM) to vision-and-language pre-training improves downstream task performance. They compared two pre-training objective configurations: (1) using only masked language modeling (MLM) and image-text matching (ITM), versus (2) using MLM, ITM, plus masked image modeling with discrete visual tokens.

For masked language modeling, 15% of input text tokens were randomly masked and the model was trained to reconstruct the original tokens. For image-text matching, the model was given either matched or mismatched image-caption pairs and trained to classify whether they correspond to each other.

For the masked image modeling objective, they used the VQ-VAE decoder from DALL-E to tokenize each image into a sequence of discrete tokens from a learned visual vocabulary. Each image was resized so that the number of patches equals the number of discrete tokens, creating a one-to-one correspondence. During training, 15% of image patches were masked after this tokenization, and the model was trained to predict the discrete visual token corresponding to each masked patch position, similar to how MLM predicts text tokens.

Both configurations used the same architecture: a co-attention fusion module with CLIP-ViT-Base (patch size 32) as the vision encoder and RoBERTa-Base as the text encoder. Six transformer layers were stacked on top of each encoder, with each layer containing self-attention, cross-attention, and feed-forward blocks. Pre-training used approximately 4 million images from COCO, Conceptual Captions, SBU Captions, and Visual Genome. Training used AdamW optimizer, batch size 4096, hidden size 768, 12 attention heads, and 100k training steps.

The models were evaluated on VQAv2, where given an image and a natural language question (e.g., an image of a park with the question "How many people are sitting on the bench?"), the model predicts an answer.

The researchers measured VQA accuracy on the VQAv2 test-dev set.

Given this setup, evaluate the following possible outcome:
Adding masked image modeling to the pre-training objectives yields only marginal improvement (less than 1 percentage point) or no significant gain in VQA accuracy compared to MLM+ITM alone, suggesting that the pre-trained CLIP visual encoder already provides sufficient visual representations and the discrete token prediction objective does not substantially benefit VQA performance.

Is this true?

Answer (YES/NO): NO